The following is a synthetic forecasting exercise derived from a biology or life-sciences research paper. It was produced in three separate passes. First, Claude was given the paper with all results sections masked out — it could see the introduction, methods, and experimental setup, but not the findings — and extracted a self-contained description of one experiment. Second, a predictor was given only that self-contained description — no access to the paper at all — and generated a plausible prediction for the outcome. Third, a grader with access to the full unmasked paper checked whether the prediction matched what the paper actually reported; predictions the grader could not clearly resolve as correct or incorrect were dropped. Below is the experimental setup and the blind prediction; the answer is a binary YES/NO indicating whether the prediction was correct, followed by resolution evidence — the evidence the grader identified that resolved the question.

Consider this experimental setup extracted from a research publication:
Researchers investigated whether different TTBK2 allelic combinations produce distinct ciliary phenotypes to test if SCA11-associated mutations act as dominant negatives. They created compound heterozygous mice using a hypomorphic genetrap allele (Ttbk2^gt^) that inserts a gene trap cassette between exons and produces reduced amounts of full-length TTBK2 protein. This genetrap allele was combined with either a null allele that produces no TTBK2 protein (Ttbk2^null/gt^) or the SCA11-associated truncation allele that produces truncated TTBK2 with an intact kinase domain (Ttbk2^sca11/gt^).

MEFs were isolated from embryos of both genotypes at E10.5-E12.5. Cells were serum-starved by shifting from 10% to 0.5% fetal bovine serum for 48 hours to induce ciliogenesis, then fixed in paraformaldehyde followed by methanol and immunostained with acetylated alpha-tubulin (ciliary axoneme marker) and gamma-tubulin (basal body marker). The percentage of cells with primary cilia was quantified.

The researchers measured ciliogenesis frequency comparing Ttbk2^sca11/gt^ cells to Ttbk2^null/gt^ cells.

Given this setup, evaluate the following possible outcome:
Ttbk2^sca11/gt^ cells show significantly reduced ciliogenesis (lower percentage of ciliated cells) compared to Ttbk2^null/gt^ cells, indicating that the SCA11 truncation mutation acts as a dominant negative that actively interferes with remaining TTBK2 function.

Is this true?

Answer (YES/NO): YES